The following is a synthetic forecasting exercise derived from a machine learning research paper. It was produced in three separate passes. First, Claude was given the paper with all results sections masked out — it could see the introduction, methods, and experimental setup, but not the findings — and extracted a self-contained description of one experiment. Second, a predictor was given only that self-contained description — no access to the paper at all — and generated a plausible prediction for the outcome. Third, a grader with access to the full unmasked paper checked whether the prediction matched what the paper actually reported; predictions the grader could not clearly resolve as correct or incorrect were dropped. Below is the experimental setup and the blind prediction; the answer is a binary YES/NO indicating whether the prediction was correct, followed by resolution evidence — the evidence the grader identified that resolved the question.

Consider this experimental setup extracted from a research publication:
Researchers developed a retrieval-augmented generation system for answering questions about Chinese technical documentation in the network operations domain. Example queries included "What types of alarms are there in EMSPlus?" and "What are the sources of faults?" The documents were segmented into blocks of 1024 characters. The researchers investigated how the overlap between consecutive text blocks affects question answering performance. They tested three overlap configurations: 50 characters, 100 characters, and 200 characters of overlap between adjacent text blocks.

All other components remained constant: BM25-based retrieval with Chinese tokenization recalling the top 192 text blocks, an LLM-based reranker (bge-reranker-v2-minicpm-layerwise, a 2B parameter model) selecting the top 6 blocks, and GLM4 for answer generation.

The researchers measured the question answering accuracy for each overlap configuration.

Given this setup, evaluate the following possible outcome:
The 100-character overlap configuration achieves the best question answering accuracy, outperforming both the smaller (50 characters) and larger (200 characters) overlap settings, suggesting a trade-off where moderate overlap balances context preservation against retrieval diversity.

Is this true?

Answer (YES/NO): NO